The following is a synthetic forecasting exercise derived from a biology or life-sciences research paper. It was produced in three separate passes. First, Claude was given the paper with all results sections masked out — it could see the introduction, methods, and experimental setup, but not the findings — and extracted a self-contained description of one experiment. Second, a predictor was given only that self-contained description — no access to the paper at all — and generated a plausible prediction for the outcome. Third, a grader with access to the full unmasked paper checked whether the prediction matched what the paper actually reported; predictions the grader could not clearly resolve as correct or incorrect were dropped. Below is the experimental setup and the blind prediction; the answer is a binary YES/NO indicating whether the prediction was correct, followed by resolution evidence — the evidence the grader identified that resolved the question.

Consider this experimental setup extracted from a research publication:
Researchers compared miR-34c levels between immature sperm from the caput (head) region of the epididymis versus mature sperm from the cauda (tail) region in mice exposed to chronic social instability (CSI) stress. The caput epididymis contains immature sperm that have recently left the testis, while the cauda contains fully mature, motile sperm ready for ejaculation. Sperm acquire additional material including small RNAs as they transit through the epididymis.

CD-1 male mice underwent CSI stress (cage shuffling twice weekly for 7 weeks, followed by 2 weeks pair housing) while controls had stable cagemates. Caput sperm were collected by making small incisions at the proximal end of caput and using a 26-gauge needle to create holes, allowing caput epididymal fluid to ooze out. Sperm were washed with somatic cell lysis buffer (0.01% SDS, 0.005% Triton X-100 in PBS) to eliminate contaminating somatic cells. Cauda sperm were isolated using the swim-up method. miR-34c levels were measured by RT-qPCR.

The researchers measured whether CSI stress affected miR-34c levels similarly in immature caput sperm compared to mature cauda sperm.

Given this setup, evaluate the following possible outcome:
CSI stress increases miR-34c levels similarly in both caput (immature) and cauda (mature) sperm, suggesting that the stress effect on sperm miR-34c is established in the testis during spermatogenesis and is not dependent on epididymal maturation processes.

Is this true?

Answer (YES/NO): NO